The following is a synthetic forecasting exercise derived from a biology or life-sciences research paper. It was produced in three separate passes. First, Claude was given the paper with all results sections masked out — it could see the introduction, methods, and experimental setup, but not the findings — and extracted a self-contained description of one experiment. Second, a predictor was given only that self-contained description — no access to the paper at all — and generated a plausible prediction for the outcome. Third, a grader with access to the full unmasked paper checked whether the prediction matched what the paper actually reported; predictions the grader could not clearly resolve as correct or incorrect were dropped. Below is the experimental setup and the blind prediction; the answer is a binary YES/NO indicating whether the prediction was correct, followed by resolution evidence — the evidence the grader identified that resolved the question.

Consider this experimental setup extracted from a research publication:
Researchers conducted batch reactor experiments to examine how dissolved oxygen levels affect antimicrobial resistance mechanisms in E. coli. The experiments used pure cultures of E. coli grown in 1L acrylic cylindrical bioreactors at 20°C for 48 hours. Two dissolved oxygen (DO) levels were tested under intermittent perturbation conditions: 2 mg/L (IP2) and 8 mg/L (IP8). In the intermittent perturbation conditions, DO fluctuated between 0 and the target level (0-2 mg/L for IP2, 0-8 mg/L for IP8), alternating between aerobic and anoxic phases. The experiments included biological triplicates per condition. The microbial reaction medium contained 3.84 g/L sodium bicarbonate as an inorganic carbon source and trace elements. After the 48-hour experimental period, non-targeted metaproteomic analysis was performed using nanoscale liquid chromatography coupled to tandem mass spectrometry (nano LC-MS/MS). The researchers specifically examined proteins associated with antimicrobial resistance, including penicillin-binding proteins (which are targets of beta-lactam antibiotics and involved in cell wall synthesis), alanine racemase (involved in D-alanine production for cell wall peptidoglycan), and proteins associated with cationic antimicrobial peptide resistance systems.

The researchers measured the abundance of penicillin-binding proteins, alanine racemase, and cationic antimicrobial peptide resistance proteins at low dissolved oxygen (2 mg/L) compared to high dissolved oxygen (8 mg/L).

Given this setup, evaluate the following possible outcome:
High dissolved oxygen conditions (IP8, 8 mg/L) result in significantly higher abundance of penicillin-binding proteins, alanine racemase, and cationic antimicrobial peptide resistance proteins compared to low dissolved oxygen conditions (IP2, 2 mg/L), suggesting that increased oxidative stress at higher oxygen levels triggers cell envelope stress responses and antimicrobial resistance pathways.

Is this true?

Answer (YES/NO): NO